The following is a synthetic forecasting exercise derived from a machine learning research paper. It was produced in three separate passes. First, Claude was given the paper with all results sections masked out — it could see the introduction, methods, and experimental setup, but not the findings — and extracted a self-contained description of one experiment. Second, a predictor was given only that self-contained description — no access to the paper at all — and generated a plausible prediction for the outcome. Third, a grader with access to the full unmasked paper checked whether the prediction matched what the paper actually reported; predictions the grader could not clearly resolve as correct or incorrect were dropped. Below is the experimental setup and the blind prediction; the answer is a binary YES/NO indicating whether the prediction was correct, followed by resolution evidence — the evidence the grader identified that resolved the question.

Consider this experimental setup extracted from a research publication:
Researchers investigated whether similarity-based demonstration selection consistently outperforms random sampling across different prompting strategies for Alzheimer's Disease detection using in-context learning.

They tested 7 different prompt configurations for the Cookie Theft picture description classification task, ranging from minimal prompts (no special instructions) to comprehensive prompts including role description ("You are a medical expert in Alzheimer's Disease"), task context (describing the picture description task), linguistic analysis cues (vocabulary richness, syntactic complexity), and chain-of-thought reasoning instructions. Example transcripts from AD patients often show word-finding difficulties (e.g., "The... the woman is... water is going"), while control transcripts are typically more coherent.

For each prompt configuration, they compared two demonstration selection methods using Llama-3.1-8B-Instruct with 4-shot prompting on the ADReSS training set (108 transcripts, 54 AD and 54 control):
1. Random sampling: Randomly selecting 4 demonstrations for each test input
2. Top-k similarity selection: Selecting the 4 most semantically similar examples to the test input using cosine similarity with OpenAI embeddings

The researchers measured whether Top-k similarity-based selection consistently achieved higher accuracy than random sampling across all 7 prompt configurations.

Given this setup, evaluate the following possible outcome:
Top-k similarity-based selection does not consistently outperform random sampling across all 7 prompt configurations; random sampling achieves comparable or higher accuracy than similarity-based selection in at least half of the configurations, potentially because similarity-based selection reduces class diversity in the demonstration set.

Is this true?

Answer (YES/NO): YES